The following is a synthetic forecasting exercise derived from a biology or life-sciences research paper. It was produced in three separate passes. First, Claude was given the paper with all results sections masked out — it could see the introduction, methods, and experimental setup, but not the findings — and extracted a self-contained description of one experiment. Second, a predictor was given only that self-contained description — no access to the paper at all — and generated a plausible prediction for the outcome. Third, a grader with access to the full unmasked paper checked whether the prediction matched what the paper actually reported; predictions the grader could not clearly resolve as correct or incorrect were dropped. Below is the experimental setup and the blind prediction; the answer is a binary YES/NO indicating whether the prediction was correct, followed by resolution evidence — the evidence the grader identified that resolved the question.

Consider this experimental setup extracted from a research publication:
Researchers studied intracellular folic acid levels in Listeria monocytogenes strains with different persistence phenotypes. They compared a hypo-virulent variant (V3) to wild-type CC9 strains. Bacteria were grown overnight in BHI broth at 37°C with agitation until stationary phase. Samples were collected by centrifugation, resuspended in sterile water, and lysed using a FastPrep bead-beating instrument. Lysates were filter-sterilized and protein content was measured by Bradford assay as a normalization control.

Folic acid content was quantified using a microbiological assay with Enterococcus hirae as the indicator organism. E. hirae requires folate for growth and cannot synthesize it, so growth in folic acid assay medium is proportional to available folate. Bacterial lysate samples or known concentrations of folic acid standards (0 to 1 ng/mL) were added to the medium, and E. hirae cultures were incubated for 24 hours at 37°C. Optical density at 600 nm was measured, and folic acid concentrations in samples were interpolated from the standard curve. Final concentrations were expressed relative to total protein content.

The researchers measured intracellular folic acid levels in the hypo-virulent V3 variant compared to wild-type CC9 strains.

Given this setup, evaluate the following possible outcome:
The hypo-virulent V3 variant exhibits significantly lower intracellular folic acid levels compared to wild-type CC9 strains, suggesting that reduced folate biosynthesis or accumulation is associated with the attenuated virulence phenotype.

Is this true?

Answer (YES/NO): YES